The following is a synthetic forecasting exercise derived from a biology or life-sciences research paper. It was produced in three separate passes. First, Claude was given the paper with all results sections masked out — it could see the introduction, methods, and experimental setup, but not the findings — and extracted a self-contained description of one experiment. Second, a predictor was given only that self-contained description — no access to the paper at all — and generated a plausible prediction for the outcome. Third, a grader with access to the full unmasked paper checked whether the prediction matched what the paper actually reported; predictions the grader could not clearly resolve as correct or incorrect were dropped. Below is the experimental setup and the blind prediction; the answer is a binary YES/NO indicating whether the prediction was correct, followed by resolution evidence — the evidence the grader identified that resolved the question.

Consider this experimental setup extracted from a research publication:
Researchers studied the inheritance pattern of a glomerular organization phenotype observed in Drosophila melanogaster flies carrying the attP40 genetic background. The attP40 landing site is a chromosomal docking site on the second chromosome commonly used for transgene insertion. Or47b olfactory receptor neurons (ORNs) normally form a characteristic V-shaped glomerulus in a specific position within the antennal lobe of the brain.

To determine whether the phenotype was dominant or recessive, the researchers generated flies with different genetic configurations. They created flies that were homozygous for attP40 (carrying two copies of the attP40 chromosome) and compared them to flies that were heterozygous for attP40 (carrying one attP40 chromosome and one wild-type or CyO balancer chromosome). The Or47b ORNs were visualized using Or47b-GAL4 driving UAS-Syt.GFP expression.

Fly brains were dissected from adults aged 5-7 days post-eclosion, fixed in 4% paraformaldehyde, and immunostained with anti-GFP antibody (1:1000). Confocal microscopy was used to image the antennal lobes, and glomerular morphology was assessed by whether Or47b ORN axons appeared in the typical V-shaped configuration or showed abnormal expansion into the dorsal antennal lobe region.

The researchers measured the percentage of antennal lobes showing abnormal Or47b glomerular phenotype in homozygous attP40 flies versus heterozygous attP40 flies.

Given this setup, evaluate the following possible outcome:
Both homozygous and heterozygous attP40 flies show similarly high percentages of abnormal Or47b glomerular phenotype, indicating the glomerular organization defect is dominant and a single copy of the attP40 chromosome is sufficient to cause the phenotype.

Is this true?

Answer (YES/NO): NO